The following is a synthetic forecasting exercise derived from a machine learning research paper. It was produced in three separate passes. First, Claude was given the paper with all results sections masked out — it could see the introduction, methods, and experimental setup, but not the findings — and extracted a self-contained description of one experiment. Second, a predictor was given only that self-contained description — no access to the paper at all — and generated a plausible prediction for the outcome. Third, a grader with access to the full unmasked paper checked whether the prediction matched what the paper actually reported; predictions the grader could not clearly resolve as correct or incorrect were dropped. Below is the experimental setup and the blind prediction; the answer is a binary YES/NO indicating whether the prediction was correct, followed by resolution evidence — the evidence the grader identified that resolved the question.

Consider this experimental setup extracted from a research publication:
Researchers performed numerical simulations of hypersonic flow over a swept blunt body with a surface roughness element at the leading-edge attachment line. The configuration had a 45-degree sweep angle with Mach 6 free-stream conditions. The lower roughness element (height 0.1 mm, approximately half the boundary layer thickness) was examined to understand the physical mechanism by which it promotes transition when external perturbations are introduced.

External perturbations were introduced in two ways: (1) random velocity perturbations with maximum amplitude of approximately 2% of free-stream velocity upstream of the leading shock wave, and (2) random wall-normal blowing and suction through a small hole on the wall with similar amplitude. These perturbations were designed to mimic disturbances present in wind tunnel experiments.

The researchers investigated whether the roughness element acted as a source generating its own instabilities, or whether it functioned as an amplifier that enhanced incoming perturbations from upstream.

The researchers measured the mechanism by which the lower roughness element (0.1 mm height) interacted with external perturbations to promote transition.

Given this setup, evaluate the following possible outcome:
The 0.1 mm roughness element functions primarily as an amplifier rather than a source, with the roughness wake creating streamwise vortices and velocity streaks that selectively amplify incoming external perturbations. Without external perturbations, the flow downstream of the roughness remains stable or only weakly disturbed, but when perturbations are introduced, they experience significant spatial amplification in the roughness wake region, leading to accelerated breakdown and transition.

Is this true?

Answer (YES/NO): YES